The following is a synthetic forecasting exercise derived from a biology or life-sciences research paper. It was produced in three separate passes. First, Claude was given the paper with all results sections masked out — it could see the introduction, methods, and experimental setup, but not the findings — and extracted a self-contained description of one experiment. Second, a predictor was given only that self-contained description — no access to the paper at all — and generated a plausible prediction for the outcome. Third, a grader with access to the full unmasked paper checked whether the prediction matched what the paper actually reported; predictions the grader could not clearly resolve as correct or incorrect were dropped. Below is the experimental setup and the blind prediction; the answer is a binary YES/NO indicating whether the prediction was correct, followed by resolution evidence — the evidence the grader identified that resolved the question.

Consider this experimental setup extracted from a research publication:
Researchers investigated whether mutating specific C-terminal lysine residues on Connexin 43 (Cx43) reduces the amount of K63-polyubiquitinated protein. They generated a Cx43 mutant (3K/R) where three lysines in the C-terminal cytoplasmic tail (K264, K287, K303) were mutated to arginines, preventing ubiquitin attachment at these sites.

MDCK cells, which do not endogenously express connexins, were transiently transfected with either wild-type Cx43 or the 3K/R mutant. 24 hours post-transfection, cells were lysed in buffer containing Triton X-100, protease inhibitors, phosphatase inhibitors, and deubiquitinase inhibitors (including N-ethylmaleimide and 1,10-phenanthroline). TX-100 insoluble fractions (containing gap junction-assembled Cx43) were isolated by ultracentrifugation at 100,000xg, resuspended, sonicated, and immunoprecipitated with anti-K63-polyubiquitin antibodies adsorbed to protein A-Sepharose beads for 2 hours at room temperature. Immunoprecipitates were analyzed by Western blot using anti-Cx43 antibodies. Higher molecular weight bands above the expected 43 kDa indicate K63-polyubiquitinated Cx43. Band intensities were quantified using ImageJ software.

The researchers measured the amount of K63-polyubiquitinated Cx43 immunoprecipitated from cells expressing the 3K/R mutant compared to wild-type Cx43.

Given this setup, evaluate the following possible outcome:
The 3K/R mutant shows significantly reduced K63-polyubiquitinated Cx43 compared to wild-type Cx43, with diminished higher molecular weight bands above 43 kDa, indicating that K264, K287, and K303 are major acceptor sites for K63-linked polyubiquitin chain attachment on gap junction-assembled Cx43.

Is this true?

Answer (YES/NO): NO